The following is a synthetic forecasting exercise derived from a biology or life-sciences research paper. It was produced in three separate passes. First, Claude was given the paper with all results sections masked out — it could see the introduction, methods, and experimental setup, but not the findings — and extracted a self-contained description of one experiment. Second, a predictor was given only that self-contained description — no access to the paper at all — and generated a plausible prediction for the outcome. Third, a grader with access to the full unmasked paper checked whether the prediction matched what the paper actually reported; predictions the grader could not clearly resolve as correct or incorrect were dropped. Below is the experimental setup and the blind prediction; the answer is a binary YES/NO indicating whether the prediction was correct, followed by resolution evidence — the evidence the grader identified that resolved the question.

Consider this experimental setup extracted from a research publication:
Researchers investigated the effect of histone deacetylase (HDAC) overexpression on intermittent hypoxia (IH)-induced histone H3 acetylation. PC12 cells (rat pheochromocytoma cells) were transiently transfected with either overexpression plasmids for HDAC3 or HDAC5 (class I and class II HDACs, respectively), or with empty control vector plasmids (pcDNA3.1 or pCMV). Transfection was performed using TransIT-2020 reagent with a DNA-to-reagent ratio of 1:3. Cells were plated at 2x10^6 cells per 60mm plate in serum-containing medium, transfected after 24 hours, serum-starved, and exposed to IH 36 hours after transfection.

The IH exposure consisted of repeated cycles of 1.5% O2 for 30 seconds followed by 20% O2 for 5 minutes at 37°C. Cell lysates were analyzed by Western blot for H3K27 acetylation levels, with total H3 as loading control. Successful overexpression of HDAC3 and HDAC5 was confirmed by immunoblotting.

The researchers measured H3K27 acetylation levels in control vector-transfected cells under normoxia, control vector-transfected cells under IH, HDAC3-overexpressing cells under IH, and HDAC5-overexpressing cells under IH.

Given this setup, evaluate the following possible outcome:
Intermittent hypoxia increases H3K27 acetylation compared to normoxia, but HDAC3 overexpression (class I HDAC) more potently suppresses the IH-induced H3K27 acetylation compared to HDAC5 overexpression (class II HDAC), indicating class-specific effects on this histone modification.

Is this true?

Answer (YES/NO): NO